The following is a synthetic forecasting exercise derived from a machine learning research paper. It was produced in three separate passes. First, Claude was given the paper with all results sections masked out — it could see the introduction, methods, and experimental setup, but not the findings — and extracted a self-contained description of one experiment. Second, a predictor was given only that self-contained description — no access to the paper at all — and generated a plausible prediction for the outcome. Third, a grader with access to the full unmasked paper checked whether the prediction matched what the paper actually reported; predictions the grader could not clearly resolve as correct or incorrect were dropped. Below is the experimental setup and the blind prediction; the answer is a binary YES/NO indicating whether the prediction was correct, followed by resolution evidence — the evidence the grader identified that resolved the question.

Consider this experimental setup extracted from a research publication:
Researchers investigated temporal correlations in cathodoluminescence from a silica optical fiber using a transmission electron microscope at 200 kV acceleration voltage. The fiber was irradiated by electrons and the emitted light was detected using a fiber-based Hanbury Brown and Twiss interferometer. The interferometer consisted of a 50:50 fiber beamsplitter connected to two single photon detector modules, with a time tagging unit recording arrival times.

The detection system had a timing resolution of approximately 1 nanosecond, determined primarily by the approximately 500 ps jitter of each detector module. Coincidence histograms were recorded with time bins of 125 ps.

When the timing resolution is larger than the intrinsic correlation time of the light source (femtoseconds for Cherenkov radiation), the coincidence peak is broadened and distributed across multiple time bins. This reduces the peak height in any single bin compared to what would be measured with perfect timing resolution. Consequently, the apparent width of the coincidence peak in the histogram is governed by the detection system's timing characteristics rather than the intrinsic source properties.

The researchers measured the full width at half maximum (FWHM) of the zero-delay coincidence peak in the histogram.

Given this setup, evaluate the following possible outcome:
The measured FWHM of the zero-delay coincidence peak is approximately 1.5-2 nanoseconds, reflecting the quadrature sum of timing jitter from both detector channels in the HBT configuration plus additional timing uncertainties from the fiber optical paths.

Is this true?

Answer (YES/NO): NO